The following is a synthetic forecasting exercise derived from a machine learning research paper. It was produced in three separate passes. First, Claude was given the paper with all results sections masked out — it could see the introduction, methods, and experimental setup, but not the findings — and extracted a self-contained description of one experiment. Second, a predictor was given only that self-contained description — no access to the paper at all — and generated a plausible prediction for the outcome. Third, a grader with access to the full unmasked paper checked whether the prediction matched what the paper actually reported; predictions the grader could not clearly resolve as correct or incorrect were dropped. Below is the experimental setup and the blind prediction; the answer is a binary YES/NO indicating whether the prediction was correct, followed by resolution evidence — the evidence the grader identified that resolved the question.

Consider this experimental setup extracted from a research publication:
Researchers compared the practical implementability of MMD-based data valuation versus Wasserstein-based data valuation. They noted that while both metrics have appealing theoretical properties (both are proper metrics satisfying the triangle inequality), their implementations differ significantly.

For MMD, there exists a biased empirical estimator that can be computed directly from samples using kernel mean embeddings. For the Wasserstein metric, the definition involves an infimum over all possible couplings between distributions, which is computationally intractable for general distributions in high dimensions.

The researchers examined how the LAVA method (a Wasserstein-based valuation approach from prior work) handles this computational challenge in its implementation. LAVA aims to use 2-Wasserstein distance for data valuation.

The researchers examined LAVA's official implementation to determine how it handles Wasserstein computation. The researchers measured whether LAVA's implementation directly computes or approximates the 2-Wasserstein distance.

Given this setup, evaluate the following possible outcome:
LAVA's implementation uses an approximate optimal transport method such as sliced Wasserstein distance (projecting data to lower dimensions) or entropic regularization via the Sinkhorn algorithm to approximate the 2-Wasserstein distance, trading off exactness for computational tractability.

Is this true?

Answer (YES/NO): NO